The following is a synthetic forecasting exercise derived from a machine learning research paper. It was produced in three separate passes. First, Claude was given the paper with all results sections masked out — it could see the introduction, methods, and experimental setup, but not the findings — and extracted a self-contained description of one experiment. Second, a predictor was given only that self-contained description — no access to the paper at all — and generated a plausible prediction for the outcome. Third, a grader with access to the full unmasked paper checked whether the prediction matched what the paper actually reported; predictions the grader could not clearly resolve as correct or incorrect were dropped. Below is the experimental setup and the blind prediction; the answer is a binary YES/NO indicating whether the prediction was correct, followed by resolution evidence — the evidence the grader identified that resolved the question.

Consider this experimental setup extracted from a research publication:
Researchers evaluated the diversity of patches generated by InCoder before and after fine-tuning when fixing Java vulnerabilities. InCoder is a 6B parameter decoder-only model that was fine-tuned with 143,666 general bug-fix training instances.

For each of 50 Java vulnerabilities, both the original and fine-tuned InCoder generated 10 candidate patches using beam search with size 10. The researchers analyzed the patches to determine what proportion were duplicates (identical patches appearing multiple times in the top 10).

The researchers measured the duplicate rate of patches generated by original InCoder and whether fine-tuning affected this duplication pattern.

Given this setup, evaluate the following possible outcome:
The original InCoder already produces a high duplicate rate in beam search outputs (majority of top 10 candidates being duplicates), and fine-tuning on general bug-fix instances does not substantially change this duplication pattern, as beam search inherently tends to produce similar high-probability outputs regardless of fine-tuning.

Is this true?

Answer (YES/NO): NO